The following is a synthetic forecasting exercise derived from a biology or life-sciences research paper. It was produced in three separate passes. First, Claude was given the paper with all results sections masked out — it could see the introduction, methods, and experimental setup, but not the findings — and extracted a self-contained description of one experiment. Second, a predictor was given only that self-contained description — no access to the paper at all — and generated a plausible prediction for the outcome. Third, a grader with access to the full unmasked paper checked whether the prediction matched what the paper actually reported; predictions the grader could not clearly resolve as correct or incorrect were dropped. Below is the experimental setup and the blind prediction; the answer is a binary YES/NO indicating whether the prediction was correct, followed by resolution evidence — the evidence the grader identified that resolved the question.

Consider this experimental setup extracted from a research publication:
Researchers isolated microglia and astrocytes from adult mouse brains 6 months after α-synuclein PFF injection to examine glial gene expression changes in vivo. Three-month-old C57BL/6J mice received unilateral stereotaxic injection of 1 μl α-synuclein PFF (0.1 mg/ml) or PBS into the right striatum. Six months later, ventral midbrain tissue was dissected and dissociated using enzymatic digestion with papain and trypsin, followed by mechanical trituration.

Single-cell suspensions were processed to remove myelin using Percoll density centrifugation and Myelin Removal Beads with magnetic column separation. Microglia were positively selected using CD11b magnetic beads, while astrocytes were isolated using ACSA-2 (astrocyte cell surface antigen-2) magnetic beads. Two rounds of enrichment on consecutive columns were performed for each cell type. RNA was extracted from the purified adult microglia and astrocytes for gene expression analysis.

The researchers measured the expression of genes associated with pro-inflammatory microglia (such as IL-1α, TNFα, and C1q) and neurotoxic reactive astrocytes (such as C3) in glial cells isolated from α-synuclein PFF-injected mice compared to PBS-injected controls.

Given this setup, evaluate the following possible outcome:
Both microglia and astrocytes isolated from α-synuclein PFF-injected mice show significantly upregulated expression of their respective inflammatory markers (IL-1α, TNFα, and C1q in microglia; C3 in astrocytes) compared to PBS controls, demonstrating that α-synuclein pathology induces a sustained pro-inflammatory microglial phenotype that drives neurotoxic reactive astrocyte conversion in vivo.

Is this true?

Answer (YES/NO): YES